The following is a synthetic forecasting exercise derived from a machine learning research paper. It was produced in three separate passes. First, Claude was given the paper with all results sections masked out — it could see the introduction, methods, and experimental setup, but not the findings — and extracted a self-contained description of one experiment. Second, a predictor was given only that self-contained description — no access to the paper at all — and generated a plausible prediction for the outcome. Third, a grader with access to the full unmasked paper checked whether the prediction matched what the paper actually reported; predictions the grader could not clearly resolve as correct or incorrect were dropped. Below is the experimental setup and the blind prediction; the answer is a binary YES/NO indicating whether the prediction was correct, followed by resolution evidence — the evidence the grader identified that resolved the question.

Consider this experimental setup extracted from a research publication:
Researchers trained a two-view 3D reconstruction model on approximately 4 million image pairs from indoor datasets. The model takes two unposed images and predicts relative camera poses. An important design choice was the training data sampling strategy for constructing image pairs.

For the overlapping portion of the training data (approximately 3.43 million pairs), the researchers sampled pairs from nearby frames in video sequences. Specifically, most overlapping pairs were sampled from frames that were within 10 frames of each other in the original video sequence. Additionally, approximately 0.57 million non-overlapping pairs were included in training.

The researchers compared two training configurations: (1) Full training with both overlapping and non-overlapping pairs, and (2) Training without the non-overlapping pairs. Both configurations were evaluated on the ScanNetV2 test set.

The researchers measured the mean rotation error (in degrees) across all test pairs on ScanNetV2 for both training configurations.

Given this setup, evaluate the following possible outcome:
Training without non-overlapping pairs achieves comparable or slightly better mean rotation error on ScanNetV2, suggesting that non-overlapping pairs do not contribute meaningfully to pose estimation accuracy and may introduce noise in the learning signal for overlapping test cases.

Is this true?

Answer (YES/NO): NO